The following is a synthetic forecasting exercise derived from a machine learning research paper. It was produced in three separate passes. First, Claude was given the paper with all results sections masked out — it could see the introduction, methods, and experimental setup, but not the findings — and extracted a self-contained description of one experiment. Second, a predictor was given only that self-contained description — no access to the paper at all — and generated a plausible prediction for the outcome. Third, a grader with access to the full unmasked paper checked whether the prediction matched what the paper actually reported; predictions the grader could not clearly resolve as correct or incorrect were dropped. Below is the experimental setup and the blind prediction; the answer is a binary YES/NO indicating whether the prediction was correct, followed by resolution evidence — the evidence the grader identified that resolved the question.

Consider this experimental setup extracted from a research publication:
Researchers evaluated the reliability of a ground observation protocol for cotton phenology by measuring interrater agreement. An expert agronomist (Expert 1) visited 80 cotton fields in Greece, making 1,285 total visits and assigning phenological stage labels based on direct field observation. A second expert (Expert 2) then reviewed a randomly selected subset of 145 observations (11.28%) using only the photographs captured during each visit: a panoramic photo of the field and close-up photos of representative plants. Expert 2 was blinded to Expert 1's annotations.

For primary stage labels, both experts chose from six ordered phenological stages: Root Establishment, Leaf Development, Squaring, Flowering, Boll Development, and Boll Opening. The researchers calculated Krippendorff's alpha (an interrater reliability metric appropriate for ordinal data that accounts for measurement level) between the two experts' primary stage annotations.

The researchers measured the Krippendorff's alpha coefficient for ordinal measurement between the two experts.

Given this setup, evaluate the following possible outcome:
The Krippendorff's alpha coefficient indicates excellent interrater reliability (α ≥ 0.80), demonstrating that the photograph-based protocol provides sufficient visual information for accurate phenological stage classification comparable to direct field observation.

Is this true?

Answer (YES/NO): YES